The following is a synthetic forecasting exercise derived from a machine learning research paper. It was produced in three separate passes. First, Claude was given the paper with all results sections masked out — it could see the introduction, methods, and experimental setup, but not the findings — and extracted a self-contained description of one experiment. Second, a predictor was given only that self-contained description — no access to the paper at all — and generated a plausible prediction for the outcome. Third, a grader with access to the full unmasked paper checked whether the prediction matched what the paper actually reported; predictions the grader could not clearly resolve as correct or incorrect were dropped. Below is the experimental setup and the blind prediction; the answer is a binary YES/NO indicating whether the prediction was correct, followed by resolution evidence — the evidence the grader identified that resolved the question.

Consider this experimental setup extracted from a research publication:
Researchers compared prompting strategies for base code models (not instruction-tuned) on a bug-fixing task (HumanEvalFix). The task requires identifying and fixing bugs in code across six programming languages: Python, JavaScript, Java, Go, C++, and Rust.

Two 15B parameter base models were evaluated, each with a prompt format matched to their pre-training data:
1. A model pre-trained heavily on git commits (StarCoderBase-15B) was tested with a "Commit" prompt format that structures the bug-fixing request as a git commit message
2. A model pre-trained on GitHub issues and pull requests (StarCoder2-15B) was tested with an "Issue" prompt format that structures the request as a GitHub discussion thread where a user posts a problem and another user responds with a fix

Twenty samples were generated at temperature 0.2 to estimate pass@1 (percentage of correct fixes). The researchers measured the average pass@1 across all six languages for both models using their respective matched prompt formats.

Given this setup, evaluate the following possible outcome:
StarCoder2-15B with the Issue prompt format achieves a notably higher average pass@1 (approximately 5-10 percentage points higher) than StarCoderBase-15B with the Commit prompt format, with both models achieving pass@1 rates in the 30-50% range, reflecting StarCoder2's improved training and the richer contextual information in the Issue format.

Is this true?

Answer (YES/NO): NO